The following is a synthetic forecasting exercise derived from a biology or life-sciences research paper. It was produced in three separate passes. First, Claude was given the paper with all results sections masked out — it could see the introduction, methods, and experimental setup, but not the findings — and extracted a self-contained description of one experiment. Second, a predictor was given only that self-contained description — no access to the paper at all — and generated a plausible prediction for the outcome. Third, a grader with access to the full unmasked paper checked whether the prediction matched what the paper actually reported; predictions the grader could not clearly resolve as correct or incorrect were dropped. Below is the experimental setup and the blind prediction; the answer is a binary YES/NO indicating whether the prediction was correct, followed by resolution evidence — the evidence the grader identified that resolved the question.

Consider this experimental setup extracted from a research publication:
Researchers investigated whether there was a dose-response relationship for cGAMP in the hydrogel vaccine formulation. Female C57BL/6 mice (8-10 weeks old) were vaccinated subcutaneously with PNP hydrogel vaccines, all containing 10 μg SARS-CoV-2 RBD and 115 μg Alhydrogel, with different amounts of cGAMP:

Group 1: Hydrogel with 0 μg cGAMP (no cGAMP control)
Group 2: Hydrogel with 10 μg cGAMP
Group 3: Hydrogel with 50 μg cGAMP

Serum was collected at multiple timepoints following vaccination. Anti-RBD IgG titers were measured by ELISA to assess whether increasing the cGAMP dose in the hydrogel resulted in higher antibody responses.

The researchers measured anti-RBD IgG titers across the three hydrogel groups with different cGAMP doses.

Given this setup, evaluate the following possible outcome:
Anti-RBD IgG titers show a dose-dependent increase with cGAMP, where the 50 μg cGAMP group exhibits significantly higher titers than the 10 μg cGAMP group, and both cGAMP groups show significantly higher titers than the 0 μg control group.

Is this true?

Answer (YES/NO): NO